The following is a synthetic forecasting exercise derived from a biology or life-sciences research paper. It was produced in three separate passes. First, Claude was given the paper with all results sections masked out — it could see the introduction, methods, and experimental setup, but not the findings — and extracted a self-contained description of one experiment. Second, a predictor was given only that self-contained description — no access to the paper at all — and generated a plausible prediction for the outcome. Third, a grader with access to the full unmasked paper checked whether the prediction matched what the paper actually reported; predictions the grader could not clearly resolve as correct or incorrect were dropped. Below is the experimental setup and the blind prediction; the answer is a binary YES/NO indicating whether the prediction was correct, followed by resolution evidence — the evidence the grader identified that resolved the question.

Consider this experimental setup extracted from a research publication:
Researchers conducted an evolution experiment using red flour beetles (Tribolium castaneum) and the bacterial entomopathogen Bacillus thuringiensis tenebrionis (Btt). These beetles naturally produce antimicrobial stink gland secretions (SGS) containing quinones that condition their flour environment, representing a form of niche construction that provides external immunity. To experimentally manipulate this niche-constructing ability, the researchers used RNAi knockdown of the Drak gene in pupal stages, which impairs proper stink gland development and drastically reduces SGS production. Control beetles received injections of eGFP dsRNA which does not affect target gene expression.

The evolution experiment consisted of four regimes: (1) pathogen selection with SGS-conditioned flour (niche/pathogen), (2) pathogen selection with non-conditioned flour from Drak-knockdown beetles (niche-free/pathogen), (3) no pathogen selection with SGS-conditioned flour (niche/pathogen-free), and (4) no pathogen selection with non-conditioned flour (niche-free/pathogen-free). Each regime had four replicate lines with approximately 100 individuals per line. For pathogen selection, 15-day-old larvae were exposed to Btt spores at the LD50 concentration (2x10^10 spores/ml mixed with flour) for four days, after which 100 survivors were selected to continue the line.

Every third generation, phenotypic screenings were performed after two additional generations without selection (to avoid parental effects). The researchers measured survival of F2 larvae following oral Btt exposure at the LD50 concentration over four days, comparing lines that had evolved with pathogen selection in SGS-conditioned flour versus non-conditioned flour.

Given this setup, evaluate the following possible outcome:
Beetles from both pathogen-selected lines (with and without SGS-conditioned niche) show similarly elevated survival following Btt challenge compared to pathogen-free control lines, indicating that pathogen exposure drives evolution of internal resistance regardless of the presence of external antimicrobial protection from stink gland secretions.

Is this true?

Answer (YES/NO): NO